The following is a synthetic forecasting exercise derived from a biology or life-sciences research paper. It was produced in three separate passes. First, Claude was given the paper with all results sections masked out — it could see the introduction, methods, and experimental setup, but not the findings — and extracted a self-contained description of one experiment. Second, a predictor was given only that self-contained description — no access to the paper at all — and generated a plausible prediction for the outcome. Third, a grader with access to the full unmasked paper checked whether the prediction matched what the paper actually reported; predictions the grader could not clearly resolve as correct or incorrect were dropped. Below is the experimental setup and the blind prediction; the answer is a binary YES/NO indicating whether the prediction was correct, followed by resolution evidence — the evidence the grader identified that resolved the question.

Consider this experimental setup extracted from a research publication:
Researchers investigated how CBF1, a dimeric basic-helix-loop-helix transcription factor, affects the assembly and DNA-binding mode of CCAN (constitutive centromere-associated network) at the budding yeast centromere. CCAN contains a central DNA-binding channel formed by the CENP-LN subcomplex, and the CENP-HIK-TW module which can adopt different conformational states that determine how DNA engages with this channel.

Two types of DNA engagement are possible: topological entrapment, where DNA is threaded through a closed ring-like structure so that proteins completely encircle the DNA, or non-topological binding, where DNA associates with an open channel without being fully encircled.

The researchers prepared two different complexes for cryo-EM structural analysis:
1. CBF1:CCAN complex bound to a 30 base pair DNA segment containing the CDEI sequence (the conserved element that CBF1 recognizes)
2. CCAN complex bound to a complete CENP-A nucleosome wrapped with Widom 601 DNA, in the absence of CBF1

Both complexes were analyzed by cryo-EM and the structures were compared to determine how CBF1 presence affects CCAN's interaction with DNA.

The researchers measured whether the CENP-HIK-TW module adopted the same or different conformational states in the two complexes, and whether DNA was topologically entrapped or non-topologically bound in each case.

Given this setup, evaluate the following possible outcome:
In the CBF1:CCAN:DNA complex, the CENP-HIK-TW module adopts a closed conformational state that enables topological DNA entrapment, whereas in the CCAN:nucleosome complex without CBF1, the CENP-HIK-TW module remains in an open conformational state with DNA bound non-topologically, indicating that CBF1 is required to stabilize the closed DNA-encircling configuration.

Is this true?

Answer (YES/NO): YES